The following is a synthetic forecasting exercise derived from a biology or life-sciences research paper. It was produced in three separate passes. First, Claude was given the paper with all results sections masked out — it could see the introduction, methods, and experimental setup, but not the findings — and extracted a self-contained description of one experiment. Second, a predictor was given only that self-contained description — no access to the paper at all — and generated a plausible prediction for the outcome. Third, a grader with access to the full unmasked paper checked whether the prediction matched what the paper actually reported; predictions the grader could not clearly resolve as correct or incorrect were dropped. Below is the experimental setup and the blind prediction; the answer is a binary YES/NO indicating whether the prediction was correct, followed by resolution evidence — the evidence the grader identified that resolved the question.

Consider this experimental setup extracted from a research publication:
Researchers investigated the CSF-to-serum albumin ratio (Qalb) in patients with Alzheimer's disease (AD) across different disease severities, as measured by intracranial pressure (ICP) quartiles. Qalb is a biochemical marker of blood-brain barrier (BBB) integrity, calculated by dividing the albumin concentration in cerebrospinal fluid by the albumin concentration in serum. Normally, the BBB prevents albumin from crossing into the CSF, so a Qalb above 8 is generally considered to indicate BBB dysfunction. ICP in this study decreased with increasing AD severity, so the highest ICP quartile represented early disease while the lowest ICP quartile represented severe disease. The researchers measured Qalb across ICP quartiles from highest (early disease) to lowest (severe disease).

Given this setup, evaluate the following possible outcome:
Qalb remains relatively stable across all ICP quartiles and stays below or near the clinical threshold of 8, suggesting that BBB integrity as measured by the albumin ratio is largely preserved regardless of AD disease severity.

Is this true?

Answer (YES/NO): NO